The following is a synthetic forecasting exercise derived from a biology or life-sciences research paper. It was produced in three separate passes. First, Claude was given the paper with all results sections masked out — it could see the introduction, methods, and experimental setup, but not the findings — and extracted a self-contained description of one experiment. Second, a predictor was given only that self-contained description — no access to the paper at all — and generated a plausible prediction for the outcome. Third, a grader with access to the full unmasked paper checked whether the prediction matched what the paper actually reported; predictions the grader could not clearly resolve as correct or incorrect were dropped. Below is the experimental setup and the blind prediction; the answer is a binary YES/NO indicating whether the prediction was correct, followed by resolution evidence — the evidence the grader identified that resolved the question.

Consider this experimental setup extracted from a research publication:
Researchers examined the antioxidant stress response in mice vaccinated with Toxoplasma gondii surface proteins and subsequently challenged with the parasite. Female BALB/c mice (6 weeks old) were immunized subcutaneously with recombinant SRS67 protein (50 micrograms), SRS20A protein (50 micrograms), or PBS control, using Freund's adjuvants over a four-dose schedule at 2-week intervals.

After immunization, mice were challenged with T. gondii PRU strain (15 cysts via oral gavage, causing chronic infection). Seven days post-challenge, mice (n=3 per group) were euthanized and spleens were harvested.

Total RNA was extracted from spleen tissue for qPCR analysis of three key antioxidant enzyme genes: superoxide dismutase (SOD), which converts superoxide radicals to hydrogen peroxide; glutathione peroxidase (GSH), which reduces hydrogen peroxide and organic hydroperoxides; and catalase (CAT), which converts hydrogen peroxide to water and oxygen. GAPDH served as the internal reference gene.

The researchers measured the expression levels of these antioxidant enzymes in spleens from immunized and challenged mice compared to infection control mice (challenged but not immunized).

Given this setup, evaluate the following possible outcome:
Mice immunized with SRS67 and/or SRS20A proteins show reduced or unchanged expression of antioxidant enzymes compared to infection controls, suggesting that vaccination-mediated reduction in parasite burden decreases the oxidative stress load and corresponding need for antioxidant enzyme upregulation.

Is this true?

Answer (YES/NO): NO